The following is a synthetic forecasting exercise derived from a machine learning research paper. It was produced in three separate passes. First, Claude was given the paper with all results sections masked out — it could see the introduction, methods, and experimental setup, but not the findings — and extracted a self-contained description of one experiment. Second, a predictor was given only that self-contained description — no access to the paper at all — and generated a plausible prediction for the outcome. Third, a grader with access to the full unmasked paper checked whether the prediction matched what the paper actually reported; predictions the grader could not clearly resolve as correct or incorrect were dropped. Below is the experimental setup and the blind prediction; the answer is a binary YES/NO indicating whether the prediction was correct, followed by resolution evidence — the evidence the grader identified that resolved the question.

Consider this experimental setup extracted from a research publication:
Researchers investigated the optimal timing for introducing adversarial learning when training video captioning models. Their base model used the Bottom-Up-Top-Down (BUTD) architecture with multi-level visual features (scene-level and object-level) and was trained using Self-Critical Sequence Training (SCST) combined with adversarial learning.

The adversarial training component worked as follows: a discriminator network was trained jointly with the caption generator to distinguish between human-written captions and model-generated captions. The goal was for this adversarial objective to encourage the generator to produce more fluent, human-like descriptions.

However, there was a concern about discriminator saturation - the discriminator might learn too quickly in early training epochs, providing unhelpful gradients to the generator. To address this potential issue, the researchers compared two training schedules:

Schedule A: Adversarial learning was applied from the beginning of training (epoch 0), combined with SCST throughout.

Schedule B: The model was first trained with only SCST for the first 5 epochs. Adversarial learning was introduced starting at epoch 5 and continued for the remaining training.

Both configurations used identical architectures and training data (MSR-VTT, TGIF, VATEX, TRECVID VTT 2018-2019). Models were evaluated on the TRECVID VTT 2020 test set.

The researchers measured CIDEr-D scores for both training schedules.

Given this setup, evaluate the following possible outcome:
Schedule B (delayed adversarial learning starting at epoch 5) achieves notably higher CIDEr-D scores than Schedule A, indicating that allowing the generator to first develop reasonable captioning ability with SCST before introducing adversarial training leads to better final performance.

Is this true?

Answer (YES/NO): NO